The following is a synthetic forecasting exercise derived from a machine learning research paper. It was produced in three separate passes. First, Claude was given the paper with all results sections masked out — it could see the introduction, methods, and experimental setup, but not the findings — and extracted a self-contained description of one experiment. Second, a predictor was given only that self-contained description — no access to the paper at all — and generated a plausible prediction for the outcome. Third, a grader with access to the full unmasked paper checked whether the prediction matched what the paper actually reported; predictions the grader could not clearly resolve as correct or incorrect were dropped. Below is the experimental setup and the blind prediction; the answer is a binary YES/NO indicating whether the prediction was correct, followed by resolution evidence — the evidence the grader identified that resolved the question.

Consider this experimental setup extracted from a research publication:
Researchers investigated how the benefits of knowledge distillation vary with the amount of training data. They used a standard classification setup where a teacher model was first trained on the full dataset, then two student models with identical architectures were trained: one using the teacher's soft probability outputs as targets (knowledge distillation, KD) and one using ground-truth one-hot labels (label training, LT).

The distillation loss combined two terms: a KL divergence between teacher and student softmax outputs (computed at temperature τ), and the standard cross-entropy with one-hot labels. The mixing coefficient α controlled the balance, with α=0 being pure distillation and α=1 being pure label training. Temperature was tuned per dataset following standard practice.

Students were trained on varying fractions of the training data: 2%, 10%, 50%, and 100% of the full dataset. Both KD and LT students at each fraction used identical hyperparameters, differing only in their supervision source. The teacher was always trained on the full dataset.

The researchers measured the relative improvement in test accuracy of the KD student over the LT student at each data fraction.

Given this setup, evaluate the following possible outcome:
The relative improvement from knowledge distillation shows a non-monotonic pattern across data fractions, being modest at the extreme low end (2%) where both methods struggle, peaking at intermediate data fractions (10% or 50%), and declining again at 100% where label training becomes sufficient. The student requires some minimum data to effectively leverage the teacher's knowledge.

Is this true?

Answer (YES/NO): YES